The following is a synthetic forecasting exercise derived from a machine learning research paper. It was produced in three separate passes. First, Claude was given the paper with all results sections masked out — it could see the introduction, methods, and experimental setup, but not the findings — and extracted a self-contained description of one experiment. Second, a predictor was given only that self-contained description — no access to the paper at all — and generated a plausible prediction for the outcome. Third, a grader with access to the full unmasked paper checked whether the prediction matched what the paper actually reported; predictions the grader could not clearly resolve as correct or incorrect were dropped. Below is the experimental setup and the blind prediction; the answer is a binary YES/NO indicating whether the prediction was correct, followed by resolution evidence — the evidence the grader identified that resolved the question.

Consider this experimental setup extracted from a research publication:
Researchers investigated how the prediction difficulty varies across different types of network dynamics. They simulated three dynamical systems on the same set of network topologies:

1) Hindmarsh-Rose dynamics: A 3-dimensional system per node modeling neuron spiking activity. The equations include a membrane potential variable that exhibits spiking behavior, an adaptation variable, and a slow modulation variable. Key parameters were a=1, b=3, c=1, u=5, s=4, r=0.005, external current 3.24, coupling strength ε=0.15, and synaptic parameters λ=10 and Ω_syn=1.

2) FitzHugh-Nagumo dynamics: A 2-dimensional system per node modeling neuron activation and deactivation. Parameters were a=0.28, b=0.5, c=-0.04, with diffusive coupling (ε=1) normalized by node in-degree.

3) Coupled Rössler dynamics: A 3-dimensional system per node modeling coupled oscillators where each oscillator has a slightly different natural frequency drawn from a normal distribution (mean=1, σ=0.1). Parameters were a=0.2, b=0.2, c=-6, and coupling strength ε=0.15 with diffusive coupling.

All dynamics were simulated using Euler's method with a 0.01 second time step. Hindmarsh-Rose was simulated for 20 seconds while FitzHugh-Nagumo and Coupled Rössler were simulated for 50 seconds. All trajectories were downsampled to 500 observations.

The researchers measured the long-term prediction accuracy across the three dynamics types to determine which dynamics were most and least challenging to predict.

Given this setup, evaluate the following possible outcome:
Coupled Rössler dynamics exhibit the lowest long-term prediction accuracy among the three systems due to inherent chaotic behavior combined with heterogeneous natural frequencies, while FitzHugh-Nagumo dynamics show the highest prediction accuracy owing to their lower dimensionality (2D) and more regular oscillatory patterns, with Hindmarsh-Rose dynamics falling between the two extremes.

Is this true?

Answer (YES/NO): NO